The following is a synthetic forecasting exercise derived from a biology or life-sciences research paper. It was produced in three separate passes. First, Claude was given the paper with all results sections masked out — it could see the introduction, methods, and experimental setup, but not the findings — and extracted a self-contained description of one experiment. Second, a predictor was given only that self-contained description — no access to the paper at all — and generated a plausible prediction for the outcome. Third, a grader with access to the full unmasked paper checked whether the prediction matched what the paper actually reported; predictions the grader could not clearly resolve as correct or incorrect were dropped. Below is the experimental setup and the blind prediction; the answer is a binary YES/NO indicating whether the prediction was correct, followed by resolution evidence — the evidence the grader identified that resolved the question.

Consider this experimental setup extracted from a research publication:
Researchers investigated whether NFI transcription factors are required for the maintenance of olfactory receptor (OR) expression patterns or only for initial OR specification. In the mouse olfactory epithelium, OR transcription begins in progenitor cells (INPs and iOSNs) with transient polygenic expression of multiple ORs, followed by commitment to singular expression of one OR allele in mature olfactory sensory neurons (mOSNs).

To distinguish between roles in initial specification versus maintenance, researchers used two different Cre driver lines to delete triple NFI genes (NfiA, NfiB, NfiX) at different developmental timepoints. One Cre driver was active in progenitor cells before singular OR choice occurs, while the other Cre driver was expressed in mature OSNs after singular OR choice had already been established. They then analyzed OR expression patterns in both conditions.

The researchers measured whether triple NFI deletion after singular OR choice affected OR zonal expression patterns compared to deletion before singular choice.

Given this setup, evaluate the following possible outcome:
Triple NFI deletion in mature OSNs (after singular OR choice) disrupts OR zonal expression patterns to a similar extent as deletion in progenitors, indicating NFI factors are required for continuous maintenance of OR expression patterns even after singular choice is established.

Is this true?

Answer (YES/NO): NO